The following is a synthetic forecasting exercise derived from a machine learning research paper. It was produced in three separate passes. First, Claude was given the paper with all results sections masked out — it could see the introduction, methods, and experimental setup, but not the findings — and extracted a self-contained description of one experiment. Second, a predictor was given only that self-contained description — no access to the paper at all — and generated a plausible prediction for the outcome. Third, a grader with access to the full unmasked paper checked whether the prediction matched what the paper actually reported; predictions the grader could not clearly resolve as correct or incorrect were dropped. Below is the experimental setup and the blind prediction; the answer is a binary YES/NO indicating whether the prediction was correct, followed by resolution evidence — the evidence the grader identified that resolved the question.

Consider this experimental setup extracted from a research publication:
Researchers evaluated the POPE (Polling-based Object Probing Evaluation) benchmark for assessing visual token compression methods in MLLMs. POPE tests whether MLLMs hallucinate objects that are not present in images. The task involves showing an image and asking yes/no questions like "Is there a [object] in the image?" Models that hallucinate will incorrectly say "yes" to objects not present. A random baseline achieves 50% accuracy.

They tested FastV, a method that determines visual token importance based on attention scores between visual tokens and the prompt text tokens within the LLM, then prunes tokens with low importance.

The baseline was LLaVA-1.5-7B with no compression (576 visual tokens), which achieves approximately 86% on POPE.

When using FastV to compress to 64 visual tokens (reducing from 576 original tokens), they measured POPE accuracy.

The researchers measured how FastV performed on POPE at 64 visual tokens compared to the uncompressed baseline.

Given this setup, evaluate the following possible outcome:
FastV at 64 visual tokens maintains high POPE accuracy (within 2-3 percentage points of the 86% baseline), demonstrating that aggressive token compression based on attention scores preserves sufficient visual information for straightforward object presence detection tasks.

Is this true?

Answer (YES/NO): NO